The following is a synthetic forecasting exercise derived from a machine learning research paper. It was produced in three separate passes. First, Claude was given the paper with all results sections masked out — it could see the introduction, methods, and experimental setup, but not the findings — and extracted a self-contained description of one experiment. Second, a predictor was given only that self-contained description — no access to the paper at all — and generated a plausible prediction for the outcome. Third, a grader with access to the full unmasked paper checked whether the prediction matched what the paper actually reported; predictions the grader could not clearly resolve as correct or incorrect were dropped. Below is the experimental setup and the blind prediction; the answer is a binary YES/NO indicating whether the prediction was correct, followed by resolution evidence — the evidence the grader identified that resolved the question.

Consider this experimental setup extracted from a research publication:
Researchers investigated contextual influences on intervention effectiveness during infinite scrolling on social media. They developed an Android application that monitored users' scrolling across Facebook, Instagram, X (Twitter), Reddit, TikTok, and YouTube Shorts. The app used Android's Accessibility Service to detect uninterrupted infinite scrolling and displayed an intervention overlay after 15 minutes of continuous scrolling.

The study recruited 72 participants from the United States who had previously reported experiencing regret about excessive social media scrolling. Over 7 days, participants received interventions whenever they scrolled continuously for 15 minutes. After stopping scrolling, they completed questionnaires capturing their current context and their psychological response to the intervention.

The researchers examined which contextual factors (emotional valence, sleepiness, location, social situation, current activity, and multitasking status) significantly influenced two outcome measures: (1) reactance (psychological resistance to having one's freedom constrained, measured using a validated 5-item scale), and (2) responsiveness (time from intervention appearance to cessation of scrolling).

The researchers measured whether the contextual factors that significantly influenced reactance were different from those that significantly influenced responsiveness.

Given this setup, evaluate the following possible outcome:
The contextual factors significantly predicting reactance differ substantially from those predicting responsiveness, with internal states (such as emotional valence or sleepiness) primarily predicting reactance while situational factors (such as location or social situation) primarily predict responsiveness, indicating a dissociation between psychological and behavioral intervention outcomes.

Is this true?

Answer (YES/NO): NO